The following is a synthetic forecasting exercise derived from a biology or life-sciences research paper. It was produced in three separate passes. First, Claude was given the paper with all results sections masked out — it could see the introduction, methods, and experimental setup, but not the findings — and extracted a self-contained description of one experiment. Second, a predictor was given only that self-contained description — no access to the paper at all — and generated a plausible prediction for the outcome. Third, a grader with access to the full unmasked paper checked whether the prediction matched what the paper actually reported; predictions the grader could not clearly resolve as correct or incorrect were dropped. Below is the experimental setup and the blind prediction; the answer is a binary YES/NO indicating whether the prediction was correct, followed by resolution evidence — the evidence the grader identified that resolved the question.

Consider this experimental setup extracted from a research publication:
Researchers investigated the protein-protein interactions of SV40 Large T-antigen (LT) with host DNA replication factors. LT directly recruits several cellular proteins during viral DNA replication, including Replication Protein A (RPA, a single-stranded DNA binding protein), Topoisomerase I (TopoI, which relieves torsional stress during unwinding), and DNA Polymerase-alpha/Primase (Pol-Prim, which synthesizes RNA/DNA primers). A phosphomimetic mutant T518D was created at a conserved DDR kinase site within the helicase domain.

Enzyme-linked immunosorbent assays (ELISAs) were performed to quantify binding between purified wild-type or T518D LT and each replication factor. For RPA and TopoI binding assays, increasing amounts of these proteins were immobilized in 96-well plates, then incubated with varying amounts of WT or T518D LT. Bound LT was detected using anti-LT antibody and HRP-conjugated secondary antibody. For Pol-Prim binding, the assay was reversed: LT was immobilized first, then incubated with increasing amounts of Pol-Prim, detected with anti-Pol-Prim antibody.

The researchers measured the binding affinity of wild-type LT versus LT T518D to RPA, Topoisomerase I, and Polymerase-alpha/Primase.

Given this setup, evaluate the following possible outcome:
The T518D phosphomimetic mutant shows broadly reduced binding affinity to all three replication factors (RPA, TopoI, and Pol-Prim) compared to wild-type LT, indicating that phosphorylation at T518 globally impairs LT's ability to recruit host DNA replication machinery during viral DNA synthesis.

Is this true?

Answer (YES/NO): NO